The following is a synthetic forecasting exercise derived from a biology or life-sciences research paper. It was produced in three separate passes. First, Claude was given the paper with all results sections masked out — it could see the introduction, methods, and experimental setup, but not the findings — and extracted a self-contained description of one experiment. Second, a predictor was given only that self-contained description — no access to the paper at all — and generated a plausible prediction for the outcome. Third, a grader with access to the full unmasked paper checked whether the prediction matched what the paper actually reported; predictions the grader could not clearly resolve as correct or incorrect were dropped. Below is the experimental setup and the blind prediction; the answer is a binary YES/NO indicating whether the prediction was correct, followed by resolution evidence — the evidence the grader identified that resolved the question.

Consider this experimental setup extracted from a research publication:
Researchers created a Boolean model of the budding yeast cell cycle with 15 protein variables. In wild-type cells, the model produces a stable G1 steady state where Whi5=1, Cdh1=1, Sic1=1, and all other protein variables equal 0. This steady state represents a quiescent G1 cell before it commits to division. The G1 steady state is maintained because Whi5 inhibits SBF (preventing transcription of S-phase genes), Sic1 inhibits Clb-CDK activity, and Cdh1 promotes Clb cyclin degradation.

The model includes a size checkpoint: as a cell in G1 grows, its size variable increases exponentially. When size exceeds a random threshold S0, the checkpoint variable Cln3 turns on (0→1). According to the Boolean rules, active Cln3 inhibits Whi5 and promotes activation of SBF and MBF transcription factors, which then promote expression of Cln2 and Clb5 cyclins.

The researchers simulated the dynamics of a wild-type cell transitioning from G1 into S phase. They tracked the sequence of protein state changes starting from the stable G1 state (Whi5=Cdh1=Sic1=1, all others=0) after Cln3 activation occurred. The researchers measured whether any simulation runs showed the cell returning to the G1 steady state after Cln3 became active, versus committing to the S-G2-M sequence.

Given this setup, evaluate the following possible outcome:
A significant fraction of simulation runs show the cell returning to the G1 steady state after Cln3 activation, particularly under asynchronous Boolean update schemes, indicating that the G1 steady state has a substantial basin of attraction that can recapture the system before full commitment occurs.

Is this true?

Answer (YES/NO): NO